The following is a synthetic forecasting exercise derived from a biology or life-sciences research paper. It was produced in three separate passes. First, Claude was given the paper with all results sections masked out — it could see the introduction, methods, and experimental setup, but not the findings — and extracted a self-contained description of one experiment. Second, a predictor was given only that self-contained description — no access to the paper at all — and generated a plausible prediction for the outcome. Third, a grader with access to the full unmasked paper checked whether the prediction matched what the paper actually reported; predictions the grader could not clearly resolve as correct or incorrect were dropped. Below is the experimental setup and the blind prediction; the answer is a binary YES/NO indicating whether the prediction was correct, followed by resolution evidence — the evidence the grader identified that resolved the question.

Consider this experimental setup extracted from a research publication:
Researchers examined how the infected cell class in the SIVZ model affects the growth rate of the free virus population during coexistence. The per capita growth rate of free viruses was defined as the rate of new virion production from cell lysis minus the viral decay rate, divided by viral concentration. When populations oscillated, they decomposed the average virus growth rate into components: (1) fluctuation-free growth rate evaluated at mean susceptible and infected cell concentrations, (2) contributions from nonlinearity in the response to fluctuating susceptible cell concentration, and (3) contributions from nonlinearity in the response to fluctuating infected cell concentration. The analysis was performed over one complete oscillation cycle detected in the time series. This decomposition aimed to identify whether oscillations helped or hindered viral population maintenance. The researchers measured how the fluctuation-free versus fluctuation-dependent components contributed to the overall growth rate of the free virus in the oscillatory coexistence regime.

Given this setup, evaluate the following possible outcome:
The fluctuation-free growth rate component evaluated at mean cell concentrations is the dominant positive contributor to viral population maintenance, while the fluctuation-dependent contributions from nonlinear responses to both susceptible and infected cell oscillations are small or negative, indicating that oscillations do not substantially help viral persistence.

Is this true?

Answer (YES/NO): YES